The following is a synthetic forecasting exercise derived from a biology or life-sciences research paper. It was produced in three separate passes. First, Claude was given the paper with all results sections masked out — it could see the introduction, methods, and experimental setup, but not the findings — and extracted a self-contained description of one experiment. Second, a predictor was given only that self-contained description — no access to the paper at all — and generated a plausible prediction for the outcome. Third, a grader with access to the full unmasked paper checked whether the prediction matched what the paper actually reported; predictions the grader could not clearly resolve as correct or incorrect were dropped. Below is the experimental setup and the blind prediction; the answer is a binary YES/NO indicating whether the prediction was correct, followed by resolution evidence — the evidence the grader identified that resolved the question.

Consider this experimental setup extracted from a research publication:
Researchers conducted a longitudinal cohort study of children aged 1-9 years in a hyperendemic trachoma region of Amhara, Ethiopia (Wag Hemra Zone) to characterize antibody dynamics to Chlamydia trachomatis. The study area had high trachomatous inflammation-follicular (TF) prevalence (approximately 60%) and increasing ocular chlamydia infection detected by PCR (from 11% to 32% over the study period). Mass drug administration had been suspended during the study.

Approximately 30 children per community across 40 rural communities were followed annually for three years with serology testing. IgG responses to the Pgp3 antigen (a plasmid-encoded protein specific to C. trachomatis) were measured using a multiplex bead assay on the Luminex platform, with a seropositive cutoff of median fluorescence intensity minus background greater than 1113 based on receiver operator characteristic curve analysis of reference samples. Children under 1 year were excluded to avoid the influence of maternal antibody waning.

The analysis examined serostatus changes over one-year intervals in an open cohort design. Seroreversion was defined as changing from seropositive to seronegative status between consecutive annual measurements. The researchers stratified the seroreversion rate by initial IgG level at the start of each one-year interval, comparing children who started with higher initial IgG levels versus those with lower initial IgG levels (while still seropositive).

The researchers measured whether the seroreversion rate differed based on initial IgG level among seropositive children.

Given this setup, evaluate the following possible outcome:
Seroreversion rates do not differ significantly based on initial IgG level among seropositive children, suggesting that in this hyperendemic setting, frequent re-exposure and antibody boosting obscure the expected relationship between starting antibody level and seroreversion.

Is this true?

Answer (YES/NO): NO